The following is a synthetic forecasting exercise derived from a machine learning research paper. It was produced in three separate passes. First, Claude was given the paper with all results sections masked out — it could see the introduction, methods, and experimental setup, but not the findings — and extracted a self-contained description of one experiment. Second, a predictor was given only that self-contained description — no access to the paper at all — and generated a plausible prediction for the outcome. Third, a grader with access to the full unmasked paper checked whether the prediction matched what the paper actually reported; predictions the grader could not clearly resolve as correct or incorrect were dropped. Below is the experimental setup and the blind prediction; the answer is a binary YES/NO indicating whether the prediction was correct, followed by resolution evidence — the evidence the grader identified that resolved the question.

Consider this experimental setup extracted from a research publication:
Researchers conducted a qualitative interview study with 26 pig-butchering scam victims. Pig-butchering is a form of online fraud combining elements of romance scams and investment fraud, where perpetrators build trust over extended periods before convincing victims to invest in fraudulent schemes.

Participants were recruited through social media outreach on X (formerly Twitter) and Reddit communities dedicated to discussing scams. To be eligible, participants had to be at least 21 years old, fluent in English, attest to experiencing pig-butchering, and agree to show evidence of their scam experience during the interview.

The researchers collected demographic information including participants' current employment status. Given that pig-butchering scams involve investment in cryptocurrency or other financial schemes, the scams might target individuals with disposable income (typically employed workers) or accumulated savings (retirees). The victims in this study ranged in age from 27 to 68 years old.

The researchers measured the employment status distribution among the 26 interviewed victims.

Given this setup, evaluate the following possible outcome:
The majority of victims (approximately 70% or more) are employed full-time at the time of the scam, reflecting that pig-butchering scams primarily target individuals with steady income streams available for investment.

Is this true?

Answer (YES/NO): NO